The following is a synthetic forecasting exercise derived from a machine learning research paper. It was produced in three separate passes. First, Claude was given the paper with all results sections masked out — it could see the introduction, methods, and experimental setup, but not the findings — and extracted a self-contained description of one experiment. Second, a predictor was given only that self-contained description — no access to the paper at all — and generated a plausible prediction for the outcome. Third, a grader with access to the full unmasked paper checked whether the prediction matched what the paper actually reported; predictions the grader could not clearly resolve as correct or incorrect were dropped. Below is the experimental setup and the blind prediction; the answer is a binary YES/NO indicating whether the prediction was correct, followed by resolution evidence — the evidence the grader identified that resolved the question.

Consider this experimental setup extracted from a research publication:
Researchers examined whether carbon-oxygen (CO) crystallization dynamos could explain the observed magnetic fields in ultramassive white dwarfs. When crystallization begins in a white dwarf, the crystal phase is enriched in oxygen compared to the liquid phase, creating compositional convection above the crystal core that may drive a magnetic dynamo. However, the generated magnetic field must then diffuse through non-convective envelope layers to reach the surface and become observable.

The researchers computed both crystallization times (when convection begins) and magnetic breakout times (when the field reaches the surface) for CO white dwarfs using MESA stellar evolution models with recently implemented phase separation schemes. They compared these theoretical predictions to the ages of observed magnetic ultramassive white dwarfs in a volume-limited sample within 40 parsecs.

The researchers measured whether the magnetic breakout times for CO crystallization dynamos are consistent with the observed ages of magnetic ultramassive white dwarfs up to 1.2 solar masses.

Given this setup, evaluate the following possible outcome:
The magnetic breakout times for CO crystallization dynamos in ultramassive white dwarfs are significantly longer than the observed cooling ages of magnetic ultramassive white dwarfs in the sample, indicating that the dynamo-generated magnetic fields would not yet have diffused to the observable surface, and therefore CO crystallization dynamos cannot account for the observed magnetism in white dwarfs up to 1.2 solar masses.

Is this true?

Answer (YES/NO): YES